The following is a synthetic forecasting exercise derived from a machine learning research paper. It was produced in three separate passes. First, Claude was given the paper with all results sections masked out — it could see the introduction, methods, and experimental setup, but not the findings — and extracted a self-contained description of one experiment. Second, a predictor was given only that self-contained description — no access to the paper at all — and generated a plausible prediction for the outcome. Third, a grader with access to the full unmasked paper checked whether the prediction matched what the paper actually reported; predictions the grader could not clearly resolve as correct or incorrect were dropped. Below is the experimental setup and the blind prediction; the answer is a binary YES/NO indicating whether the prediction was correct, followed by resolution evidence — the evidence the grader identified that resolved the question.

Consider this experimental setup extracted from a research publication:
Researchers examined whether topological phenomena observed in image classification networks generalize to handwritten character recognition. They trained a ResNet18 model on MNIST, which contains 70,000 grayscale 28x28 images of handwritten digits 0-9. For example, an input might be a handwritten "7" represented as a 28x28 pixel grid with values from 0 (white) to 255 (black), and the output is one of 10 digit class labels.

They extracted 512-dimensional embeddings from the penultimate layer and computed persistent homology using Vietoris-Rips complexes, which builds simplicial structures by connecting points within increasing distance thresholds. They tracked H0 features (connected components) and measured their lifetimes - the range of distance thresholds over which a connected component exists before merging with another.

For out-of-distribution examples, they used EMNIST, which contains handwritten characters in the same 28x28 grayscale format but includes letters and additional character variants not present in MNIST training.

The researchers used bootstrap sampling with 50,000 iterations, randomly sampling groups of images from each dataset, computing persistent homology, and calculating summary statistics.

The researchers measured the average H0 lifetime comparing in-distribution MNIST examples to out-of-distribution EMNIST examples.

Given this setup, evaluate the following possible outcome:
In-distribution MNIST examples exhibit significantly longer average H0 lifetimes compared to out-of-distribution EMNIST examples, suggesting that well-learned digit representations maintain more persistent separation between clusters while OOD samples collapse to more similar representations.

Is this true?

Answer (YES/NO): NO